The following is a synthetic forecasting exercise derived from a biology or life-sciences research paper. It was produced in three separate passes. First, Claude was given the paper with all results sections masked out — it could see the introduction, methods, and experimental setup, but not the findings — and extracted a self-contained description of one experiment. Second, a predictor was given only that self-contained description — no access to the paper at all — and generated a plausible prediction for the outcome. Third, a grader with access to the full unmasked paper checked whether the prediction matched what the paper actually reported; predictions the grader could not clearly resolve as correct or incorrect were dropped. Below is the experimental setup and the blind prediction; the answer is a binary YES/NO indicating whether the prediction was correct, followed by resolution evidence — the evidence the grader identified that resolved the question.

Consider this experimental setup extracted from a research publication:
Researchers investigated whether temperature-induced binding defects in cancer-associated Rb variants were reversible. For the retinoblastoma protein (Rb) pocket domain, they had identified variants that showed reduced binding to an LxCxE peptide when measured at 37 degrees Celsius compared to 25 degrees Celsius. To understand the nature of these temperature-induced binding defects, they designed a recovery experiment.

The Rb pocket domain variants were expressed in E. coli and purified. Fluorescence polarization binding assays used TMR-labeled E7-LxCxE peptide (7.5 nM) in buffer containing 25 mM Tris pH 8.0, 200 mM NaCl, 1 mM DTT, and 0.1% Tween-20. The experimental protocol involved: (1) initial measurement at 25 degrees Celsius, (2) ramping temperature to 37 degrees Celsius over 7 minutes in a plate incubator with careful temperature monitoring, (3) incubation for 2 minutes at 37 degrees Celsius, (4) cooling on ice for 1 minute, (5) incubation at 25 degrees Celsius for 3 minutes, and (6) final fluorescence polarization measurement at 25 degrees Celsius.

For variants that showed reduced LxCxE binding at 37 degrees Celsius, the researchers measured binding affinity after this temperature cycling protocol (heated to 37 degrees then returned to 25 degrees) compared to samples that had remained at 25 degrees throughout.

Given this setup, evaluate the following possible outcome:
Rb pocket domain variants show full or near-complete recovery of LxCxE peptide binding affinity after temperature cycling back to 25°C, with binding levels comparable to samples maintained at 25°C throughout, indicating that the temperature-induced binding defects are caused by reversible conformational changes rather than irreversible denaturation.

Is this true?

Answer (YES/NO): NO